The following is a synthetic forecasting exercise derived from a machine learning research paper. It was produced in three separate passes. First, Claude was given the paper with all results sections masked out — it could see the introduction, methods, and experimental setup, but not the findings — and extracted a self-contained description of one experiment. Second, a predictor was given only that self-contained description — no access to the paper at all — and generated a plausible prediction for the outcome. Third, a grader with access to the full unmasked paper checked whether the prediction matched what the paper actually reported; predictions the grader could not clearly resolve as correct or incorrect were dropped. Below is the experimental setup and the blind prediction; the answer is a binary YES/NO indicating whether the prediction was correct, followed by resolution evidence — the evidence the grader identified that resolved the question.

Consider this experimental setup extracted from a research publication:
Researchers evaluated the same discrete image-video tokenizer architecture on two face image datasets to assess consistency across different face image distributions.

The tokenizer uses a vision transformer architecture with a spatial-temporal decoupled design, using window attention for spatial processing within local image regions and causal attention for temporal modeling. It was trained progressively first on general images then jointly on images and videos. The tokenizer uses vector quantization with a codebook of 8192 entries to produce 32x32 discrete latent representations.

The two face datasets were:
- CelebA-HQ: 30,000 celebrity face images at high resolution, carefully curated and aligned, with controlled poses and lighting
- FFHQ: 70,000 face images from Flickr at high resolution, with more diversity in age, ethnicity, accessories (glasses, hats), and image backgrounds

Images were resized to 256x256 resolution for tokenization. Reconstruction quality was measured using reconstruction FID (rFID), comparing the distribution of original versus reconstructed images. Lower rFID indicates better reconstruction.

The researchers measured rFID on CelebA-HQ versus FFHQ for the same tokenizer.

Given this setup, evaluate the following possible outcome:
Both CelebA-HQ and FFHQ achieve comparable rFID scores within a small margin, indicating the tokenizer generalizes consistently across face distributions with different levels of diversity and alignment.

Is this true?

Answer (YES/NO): YES